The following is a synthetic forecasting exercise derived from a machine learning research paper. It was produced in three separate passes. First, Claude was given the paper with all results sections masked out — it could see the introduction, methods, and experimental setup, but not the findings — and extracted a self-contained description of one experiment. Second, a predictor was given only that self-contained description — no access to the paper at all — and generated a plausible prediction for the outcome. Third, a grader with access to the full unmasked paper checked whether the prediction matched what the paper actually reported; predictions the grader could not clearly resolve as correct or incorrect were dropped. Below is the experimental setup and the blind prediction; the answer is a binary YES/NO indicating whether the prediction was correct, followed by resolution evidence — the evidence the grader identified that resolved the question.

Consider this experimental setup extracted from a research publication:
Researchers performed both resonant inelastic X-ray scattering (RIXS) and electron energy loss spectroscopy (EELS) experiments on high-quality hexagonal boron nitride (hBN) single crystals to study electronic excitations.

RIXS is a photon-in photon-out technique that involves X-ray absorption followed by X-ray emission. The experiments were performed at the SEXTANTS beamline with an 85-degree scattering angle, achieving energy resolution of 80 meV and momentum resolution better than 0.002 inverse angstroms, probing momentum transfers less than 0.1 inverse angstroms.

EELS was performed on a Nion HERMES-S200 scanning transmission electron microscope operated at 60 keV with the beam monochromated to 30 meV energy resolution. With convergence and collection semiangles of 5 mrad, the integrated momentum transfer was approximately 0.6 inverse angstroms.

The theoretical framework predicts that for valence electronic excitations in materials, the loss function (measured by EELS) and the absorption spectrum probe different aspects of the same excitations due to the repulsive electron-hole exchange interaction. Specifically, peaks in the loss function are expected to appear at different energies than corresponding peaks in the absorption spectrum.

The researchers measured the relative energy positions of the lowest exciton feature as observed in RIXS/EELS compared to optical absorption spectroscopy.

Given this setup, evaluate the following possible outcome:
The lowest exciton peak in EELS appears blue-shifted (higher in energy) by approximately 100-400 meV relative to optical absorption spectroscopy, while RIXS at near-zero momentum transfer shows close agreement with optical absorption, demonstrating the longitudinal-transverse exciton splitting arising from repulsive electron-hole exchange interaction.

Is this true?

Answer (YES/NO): NO